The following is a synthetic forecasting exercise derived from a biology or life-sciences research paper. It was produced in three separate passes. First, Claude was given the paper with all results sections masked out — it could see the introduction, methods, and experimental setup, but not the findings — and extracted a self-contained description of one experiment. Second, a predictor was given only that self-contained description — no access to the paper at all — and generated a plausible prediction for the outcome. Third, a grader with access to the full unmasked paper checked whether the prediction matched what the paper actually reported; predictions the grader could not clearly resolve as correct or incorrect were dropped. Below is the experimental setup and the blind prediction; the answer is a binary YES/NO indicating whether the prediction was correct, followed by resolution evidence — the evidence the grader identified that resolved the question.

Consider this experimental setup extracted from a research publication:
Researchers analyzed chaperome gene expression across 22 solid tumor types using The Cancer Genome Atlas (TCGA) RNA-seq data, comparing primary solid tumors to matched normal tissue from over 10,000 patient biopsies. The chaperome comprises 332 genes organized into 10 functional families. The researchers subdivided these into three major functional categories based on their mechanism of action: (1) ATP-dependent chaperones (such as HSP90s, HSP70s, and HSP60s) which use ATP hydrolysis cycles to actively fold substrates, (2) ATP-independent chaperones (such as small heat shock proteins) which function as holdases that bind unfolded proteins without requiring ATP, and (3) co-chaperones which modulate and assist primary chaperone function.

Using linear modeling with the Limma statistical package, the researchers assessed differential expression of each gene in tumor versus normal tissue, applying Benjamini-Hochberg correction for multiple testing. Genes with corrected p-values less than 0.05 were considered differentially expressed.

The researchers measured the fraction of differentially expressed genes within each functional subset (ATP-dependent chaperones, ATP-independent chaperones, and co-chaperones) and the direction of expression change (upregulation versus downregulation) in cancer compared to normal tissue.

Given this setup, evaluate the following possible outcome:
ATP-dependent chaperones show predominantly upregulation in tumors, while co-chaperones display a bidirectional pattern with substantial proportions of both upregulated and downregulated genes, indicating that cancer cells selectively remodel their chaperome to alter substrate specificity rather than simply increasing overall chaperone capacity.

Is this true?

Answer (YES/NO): NO